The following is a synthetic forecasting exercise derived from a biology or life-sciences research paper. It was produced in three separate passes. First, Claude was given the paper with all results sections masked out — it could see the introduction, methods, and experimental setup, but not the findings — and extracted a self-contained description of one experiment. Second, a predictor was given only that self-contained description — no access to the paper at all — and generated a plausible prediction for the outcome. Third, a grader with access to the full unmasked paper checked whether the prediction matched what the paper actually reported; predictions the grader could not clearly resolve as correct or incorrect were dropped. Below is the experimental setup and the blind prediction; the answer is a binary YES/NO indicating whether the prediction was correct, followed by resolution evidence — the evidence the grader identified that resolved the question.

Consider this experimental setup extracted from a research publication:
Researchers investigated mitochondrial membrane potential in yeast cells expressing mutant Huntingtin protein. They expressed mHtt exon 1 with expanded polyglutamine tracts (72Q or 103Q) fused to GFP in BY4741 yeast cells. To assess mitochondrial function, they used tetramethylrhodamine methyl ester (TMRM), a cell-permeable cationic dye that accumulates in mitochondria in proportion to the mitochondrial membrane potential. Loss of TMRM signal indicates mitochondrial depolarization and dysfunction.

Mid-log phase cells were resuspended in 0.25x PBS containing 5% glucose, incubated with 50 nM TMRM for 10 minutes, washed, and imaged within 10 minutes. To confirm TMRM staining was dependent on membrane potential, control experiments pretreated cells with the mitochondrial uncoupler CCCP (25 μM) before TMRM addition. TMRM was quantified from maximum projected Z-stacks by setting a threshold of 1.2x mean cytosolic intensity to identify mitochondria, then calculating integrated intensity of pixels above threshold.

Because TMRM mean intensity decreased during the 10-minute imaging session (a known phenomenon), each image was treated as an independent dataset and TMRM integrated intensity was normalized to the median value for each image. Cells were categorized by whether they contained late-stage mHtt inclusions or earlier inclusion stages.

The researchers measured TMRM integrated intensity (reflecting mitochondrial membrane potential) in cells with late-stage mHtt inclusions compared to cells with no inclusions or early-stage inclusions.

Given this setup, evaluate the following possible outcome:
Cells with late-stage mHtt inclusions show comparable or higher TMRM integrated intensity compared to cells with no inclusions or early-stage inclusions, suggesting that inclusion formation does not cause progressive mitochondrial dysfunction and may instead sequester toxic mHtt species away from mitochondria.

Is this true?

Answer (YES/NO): NO